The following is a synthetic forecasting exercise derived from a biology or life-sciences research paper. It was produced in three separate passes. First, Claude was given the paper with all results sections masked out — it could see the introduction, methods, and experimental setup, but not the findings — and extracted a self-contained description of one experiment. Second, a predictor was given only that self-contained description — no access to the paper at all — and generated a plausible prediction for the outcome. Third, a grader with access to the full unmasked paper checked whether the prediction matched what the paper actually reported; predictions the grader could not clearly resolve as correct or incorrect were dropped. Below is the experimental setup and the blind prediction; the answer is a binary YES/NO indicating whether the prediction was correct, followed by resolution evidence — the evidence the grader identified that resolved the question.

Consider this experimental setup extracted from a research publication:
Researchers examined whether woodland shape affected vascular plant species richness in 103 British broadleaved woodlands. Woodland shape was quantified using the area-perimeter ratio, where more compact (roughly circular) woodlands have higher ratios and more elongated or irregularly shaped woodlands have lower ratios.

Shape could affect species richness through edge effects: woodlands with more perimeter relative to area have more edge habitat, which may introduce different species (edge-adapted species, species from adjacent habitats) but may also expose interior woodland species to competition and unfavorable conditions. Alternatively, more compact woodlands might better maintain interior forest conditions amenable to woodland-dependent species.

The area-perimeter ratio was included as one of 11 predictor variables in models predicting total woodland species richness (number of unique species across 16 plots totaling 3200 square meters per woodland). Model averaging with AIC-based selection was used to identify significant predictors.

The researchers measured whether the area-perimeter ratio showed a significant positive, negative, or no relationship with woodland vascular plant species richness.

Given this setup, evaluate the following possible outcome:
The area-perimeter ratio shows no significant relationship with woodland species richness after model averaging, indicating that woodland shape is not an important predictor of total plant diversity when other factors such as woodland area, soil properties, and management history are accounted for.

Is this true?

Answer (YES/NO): YES